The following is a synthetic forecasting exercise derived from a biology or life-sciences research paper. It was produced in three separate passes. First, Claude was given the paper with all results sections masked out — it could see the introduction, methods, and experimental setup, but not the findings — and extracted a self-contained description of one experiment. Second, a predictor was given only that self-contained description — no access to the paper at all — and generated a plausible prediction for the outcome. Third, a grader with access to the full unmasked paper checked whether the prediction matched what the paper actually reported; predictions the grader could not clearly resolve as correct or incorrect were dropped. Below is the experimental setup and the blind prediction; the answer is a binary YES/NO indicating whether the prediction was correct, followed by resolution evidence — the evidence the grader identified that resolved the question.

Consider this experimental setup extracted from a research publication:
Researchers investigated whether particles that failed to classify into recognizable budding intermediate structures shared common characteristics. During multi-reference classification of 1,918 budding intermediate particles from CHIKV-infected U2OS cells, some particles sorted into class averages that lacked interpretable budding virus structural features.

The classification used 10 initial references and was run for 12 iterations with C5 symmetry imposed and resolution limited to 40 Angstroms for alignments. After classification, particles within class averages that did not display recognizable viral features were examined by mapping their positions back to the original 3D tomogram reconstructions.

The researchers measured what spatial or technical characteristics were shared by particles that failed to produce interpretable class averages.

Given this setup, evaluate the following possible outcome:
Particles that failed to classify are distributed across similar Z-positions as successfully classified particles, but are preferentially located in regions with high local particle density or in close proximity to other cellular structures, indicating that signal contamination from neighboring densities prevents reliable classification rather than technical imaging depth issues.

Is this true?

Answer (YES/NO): NO